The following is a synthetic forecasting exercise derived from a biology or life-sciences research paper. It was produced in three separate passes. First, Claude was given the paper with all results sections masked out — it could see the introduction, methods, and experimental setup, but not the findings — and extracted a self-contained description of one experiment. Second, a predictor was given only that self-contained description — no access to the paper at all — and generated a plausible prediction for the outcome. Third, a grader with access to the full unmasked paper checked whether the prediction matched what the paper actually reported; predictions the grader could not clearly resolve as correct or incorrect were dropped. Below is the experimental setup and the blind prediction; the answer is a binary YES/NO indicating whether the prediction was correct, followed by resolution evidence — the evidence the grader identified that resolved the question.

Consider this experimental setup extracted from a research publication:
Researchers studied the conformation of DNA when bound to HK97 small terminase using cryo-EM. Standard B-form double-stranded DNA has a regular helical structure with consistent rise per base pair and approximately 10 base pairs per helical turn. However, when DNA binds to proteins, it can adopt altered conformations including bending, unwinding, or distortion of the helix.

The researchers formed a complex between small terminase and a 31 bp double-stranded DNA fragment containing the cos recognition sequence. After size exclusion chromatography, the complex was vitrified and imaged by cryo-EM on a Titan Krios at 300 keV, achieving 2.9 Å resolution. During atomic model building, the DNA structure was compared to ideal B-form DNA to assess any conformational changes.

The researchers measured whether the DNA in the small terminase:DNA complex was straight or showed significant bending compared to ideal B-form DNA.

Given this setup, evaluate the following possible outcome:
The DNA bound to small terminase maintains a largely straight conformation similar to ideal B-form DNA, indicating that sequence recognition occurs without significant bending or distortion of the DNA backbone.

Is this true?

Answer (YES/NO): NO